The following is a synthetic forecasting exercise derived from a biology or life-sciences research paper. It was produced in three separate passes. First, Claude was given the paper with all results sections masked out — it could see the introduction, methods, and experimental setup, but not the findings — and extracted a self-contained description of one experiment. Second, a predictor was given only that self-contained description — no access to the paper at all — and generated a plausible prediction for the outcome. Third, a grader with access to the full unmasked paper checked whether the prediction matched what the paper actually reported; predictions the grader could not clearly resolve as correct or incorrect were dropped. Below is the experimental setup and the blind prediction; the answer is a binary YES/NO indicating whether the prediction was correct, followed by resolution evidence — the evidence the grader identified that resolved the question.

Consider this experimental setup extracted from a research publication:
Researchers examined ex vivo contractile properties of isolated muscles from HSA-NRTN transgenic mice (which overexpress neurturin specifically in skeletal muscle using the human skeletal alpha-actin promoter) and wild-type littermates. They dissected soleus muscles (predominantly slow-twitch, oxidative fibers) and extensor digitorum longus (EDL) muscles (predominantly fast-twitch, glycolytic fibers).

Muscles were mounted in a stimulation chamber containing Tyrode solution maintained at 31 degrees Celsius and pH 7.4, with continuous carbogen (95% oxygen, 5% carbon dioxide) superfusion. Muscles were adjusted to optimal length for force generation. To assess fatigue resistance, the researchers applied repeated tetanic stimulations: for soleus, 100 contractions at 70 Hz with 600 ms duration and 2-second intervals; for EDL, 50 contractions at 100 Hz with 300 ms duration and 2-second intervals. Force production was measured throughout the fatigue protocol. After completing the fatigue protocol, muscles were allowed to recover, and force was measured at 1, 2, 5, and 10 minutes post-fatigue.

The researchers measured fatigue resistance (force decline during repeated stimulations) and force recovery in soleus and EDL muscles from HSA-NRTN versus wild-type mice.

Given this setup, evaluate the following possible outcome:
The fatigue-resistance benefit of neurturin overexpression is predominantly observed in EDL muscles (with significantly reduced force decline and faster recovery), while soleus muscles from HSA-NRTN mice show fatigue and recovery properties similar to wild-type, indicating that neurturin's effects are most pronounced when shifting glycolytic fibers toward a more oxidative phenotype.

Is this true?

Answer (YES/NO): NO